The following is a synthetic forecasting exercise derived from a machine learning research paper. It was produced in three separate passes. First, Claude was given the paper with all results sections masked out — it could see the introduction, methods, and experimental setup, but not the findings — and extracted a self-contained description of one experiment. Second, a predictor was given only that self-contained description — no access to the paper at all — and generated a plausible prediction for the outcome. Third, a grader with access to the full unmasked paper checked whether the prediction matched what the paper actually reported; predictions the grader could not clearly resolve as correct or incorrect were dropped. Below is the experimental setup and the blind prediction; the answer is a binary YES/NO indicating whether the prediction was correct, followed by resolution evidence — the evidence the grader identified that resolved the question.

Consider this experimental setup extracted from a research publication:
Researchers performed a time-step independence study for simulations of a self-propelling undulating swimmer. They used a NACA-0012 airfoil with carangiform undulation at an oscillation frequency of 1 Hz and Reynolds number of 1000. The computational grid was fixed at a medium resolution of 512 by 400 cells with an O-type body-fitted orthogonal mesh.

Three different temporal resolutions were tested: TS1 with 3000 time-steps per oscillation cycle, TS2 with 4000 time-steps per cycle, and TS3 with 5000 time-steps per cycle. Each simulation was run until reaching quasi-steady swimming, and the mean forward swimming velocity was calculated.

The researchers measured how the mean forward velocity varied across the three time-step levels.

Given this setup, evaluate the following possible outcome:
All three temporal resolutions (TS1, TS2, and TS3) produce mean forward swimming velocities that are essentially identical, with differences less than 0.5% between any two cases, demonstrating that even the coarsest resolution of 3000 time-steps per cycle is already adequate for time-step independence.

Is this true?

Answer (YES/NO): NO